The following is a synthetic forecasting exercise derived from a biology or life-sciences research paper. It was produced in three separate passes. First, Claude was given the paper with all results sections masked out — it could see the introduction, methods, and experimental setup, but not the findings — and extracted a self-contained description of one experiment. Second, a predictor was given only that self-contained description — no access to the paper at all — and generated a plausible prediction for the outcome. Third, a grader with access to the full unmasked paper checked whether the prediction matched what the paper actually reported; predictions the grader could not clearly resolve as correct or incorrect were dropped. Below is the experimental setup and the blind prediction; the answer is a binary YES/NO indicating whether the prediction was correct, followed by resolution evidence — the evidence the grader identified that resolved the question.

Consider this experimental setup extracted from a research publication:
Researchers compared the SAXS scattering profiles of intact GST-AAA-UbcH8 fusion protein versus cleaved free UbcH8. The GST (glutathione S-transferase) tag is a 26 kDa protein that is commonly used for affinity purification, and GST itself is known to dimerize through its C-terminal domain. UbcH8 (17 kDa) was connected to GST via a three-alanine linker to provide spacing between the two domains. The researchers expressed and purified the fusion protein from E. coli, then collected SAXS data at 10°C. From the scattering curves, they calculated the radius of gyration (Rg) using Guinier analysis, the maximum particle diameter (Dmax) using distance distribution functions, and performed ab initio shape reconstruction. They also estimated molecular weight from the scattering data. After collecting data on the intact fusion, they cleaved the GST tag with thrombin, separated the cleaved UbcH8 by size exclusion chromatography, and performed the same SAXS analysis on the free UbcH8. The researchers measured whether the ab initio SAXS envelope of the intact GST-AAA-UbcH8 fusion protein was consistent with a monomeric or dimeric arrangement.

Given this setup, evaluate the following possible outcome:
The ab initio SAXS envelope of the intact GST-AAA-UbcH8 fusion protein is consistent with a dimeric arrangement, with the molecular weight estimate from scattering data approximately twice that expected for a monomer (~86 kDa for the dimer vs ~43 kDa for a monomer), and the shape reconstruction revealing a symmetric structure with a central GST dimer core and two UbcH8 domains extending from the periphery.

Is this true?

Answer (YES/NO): NO